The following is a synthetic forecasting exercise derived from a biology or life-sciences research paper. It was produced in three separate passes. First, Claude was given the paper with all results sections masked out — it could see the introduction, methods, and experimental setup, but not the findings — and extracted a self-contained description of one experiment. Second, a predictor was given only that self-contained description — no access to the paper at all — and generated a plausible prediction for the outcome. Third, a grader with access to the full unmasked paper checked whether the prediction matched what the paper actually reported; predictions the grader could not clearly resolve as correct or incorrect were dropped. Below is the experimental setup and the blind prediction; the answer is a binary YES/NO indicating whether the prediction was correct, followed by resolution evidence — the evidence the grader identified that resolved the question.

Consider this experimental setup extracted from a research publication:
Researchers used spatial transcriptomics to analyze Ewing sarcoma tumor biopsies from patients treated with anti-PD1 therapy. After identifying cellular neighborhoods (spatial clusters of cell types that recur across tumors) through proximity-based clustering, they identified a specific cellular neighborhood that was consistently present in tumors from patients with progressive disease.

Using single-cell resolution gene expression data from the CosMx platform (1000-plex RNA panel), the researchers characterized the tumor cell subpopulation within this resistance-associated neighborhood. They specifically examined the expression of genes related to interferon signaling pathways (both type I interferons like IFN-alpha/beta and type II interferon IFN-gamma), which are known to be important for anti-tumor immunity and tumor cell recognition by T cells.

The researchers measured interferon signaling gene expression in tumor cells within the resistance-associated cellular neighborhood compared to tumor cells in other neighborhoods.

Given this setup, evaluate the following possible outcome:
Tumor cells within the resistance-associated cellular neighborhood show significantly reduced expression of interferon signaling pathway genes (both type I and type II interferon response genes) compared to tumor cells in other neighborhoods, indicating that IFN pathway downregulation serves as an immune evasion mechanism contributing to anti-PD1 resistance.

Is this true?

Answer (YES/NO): YES